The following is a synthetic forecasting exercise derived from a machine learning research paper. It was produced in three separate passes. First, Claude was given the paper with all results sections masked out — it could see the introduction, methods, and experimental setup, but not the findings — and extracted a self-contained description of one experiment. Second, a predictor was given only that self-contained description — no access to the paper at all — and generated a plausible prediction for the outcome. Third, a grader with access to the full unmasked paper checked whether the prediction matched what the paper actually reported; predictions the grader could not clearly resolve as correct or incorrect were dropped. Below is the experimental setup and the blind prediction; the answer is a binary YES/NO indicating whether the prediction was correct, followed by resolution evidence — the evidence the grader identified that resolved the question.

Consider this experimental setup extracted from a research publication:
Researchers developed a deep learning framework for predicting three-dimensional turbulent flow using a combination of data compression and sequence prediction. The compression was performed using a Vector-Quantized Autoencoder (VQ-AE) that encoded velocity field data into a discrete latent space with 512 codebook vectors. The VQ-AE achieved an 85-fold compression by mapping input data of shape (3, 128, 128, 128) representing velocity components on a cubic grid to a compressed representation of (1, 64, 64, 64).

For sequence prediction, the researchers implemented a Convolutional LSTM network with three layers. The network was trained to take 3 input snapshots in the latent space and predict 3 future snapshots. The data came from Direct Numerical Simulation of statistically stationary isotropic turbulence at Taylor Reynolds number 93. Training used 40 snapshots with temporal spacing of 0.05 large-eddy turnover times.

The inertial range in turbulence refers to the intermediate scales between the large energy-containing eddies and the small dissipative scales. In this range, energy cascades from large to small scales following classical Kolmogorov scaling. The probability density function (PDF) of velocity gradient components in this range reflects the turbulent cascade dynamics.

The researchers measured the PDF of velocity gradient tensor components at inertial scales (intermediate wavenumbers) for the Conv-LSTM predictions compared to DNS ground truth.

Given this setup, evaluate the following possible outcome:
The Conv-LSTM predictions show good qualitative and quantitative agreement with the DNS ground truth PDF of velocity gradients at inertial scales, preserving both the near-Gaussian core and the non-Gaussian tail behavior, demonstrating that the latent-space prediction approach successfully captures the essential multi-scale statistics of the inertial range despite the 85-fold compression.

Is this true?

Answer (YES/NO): NO